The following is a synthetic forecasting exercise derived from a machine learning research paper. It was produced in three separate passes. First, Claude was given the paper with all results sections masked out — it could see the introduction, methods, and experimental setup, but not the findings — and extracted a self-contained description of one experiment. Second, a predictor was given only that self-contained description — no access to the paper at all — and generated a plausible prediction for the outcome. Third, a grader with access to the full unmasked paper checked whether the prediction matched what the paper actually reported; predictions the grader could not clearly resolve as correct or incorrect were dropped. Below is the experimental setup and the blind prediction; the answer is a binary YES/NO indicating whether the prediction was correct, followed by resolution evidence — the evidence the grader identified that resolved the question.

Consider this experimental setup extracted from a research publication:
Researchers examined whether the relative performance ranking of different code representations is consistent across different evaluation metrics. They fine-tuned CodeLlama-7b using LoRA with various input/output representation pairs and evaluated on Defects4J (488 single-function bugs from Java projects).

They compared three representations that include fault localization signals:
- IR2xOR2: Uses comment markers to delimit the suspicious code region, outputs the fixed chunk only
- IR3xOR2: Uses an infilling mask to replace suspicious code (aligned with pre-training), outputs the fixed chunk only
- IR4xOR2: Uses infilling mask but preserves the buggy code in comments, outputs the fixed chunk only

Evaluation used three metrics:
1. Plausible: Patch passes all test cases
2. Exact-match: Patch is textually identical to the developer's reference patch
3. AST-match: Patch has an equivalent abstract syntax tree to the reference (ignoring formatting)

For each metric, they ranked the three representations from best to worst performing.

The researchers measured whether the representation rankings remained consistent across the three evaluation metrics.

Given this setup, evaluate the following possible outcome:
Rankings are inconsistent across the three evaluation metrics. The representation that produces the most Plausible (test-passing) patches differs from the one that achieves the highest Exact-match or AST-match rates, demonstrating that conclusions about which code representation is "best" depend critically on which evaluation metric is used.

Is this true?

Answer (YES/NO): YES